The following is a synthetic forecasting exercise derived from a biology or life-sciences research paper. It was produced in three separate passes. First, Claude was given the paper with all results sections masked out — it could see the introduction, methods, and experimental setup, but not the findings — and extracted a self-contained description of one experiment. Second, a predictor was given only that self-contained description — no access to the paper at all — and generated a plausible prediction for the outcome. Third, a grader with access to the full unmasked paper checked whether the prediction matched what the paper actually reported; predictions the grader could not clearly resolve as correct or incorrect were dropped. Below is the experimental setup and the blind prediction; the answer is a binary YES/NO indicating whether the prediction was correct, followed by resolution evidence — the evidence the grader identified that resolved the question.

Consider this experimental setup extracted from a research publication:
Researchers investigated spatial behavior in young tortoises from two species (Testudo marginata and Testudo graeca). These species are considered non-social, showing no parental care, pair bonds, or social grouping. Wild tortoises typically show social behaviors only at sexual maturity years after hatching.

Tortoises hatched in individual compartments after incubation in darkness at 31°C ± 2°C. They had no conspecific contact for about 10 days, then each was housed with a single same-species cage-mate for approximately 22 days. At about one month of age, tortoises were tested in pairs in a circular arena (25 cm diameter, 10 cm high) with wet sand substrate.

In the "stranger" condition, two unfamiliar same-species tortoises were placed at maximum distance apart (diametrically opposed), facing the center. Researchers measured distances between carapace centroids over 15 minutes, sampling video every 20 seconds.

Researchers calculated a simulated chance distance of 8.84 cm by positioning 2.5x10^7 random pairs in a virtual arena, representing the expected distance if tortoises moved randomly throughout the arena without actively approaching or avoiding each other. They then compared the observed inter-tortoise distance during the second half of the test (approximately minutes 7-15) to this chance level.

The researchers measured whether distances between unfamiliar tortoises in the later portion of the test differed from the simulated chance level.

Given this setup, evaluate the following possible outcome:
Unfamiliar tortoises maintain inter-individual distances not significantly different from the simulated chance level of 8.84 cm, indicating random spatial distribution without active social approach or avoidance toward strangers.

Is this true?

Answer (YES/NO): NO